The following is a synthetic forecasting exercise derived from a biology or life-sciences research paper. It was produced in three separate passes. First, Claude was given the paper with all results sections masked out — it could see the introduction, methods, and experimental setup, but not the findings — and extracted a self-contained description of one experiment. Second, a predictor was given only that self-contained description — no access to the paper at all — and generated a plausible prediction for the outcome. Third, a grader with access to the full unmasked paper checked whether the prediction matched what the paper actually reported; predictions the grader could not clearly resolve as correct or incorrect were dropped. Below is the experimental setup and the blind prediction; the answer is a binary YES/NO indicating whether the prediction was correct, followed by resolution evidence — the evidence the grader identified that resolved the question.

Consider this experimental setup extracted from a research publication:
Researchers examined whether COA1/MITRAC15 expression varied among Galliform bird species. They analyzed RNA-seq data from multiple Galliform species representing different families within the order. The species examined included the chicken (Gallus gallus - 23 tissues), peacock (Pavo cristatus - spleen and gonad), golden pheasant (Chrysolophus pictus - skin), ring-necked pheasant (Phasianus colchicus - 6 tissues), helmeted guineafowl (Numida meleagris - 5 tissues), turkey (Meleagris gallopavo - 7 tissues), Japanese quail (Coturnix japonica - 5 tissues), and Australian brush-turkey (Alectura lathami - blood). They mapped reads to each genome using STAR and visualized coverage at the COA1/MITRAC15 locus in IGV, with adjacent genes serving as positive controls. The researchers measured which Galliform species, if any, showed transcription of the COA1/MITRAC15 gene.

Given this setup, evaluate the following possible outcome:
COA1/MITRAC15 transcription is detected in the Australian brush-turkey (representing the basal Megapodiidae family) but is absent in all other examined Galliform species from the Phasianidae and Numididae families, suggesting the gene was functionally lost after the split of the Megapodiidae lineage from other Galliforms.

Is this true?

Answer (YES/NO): YES